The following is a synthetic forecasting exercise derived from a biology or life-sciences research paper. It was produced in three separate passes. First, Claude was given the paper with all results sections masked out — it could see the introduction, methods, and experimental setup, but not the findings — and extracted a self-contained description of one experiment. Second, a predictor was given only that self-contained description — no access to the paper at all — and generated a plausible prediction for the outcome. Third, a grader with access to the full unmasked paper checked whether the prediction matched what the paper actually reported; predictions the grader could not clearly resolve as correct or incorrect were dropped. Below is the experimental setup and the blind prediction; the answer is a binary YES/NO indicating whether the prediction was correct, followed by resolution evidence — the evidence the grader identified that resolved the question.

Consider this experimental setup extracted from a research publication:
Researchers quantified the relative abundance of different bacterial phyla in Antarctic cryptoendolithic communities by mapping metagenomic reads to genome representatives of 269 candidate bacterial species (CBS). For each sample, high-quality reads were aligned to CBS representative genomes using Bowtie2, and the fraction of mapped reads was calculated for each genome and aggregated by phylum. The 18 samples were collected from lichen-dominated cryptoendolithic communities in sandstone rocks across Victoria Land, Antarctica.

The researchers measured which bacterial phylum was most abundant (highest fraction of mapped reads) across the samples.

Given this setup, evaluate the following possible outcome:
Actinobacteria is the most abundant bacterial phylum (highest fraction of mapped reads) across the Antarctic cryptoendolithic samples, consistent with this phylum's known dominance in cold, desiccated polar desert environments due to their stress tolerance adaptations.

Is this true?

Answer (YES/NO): YES